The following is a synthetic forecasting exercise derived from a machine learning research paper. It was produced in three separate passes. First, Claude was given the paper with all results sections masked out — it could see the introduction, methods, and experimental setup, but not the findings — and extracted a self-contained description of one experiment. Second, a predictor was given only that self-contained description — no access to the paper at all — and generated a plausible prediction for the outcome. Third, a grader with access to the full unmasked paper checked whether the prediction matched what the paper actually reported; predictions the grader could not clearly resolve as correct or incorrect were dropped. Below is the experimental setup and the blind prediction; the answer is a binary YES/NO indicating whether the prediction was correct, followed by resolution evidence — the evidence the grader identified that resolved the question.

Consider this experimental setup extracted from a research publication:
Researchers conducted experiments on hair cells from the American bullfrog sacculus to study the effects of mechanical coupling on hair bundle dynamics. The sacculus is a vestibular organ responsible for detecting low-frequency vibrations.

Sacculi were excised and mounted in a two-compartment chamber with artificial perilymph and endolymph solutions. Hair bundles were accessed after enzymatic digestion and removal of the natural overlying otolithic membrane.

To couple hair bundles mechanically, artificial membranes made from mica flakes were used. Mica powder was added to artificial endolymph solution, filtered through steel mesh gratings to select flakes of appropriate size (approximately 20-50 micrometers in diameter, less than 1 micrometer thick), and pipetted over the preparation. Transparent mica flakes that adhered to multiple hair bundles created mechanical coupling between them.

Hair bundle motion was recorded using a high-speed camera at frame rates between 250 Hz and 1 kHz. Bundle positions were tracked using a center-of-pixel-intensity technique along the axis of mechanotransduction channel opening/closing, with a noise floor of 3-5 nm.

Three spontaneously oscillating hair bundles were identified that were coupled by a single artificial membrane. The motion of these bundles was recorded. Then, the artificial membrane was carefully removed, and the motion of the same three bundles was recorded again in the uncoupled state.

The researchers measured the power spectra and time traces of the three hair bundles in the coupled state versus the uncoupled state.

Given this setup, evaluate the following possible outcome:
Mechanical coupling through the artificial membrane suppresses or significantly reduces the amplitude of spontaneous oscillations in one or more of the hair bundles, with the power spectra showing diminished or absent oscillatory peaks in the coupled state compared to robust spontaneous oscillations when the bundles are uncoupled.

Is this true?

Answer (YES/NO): NO